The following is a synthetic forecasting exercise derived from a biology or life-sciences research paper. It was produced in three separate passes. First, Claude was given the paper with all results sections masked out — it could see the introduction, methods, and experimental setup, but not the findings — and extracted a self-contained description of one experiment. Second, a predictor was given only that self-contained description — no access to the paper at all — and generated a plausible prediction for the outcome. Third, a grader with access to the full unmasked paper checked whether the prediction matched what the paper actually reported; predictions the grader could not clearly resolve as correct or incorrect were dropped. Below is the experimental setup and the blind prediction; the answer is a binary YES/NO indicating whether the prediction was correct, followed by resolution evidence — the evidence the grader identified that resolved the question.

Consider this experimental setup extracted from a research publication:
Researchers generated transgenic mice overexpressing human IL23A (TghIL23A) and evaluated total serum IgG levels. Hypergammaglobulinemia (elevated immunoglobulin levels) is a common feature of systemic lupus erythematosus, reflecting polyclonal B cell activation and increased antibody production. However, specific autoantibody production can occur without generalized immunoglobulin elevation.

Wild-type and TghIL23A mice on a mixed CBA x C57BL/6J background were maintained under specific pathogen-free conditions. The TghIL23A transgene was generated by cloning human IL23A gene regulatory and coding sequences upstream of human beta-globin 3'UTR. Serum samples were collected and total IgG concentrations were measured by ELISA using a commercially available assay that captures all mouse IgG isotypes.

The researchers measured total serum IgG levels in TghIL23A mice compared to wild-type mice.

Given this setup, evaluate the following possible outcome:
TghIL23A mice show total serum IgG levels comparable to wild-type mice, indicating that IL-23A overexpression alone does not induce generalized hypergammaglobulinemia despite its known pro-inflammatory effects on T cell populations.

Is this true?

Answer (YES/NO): NO